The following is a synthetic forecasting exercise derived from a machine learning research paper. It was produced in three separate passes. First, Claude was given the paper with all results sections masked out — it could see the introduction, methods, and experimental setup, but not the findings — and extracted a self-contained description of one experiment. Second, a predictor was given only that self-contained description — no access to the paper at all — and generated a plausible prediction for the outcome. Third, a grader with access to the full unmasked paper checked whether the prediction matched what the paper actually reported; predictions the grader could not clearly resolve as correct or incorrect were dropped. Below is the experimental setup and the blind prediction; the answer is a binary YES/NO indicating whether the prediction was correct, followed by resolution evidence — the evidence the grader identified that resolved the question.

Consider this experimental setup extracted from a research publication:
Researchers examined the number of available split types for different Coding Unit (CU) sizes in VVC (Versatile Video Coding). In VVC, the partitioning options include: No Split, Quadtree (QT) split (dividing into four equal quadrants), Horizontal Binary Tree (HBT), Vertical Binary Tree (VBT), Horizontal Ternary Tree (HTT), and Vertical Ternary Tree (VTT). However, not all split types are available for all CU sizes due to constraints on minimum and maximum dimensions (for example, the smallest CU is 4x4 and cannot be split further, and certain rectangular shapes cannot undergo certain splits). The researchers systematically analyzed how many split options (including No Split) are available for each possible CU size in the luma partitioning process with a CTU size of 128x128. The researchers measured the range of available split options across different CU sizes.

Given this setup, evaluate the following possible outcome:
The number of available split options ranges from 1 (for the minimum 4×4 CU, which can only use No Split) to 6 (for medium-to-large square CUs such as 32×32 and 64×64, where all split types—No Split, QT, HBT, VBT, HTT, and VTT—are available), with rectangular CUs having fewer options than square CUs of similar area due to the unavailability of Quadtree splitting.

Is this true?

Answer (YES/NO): YES